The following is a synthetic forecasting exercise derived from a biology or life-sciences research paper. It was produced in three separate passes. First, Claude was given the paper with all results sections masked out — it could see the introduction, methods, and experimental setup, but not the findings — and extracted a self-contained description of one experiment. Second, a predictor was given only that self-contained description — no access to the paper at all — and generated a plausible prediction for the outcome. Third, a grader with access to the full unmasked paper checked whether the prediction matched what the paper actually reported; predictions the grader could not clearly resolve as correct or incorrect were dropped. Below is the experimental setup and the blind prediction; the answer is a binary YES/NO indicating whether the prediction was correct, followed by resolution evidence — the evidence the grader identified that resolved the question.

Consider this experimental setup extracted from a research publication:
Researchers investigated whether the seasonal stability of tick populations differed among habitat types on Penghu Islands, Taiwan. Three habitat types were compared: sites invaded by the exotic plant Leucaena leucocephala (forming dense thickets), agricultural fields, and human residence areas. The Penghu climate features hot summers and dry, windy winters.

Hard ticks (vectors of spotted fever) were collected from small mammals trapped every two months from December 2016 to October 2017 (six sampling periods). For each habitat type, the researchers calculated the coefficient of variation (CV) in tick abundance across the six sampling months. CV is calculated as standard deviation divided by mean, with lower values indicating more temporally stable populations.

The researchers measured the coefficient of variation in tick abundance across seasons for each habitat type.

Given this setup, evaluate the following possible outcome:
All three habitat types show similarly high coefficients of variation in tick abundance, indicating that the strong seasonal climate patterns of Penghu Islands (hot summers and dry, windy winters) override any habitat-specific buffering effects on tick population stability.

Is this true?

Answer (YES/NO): NO